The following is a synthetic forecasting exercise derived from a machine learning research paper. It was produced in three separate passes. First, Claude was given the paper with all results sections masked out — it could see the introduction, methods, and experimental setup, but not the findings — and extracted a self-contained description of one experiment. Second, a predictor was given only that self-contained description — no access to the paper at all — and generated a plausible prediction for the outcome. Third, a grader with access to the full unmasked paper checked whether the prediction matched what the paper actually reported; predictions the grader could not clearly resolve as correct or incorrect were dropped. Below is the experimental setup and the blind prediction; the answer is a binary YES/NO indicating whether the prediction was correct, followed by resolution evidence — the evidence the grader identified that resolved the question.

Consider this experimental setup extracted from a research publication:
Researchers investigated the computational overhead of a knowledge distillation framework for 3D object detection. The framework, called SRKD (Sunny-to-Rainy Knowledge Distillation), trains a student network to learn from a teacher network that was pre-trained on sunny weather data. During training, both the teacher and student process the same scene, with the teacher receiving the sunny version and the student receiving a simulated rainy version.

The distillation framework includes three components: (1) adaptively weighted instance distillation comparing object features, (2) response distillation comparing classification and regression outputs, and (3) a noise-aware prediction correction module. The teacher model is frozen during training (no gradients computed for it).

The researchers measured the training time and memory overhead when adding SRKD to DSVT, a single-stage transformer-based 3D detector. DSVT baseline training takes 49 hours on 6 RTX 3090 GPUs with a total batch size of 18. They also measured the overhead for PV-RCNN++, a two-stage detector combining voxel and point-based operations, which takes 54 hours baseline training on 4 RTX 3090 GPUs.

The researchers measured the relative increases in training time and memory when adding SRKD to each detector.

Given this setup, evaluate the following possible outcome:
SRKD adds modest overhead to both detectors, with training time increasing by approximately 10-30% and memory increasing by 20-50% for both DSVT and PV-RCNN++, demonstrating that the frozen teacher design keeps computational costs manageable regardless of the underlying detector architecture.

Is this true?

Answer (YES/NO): NO